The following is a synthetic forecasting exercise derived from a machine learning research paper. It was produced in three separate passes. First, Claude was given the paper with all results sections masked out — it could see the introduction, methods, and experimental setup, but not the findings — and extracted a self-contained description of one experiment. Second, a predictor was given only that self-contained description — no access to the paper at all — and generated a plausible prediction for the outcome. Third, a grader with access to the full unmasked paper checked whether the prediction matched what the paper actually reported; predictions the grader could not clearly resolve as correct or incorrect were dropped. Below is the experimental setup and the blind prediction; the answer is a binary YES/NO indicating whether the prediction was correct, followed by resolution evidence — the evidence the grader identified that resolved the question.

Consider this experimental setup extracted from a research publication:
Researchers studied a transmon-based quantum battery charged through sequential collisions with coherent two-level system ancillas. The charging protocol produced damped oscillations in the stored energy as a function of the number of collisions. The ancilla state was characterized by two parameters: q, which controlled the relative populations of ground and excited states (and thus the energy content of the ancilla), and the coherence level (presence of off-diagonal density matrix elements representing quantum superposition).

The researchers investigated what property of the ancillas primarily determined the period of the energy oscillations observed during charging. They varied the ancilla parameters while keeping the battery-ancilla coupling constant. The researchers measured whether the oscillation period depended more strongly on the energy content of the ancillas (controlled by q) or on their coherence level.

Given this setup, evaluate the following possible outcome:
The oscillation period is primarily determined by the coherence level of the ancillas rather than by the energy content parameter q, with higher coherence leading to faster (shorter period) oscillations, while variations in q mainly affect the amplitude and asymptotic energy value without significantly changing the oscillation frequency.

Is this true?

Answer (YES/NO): YES